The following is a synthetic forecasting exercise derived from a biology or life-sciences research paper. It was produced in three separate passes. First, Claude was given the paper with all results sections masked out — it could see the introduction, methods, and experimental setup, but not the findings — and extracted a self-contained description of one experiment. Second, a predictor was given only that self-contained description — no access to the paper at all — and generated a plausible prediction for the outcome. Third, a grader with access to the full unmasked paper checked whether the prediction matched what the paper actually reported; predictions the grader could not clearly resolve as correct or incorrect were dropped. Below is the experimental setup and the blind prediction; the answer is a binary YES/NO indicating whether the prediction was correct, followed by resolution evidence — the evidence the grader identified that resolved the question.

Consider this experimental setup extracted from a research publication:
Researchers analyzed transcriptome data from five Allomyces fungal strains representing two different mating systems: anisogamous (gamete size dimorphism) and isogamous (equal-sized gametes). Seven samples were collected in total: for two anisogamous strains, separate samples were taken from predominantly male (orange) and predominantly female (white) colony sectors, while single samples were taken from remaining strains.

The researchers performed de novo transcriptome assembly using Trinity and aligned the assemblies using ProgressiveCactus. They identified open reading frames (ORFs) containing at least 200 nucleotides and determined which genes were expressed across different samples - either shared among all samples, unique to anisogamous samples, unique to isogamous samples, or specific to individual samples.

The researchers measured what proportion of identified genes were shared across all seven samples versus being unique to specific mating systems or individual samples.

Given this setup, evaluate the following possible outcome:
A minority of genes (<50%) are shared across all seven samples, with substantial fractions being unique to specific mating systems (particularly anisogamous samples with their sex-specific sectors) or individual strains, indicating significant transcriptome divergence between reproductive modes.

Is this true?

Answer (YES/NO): NO